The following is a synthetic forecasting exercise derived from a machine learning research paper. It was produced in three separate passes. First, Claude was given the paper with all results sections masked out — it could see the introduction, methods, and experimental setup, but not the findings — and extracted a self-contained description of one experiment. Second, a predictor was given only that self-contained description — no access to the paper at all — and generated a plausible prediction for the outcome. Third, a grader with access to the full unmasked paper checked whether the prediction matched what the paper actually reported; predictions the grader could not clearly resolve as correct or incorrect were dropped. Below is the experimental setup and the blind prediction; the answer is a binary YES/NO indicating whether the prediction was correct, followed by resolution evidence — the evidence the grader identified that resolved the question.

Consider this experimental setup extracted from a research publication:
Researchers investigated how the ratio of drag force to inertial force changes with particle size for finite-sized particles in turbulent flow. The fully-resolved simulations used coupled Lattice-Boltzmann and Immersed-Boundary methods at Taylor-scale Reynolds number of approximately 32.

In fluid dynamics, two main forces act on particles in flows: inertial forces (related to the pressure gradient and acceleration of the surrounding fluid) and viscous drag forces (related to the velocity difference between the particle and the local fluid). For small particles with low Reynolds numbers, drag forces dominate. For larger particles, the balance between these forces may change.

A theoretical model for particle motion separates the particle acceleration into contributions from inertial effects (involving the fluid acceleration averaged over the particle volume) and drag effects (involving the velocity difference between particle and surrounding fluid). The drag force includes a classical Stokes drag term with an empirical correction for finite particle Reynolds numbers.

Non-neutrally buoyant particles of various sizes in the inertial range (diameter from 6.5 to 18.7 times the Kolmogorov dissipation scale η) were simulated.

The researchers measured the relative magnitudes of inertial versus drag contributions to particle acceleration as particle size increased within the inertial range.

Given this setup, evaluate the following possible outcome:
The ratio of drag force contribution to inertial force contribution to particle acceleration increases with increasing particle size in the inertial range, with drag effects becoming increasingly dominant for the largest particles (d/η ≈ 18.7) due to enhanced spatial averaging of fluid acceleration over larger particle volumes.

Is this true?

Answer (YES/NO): NO